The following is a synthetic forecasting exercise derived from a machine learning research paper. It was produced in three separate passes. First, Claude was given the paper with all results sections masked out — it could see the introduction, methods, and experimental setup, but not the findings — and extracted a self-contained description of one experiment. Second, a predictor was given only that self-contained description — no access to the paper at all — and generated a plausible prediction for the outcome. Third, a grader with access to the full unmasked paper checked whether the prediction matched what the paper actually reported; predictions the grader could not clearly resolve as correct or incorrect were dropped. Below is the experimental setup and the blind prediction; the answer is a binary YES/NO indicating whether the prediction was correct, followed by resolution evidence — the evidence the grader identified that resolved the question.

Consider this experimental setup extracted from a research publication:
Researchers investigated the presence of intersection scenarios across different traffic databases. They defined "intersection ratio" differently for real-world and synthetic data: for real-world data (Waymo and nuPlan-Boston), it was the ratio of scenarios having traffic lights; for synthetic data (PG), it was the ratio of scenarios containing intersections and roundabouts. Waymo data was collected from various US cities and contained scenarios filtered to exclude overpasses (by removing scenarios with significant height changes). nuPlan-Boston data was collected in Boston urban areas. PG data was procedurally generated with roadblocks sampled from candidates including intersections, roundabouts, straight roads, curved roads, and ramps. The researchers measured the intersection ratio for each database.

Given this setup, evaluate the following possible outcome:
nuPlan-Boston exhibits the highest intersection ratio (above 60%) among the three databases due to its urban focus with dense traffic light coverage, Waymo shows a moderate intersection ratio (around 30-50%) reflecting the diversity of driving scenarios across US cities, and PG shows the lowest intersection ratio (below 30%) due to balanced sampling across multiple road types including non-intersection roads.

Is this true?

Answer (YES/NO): NO